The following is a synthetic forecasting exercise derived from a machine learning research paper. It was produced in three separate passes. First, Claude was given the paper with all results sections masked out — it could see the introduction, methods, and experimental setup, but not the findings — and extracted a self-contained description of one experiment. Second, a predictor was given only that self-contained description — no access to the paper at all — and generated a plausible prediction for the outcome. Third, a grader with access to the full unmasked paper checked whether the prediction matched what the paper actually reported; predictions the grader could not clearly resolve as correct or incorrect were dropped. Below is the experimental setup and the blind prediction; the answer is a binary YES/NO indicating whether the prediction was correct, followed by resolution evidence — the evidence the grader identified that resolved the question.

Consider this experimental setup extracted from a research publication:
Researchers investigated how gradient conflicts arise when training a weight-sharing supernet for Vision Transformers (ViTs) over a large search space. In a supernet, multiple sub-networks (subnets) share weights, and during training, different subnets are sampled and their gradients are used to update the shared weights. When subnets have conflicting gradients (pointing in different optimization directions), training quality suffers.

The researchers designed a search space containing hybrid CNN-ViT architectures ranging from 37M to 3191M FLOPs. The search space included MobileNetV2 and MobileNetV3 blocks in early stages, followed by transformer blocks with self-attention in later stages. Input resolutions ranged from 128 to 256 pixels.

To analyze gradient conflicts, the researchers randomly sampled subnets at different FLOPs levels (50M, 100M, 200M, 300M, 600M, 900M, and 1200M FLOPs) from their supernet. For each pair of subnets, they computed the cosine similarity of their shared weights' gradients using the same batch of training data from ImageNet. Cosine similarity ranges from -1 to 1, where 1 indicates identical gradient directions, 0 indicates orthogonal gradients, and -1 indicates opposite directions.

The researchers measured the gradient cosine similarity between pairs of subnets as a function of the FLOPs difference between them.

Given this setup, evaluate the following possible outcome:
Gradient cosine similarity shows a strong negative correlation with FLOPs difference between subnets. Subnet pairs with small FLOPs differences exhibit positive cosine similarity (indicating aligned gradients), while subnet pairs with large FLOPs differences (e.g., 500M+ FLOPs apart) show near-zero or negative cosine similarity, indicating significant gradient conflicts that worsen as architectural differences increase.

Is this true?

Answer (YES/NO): YES